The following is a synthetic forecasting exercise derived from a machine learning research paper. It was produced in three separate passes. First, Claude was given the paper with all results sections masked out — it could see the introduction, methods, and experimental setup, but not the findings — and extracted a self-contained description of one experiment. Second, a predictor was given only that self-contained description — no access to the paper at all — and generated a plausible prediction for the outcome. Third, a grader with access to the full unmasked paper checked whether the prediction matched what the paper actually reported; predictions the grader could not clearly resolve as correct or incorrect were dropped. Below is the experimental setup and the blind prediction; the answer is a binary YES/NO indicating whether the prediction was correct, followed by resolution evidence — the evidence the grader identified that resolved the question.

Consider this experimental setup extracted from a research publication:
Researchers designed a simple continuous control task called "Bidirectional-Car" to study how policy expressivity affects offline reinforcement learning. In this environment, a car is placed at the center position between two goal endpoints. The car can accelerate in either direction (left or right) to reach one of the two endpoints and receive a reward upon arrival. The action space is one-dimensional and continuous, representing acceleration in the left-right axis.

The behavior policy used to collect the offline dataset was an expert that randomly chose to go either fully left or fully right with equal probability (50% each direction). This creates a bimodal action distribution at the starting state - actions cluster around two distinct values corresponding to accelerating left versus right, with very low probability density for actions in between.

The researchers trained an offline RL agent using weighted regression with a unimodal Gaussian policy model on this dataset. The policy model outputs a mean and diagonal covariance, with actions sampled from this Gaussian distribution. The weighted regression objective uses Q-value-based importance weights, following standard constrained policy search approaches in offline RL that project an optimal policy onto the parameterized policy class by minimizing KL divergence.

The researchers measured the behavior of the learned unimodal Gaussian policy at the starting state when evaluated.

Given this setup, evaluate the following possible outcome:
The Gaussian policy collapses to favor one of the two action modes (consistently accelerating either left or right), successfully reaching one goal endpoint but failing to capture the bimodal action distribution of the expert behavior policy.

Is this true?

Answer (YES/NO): NO